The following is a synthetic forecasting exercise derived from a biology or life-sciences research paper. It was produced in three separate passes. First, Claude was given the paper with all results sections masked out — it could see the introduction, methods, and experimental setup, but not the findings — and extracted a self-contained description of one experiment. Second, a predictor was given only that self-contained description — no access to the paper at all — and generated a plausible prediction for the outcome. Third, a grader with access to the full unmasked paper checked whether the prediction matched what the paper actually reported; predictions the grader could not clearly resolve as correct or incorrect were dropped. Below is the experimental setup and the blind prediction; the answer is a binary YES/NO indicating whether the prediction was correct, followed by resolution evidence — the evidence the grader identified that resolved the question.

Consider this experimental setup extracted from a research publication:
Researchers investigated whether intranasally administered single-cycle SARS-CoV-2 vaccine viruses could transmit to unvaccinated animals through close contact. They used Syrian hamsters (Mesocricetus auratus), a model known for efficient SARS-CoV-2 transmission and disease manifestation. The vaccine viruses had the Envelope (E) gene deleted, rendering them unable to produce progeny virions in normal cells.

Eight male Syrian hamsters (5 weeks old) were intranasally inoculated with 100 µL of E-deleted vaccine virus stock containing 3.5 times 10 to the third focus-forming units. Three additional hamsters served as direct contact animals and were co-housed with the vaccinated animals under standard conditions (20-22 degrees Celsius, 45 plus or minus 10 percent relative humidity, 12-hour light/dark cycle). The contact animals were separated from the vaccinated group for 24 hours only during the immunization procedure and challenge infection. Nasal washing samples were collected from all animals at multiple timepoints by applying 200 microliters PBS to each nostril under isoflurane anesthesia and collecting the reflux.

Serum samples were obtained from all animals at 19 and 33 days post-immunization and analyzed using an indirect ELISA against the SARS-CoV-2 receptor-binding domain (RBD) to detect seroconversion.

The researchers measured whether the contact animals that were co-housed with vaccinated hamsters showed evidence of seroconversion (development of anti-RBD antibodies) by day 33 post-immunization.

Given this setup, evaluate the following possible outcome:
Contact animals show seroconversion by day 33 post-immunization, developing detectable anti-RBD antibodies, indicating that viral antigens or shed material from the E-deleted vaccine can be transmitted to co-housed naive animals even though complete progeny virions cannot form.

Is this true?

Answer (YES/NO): NO